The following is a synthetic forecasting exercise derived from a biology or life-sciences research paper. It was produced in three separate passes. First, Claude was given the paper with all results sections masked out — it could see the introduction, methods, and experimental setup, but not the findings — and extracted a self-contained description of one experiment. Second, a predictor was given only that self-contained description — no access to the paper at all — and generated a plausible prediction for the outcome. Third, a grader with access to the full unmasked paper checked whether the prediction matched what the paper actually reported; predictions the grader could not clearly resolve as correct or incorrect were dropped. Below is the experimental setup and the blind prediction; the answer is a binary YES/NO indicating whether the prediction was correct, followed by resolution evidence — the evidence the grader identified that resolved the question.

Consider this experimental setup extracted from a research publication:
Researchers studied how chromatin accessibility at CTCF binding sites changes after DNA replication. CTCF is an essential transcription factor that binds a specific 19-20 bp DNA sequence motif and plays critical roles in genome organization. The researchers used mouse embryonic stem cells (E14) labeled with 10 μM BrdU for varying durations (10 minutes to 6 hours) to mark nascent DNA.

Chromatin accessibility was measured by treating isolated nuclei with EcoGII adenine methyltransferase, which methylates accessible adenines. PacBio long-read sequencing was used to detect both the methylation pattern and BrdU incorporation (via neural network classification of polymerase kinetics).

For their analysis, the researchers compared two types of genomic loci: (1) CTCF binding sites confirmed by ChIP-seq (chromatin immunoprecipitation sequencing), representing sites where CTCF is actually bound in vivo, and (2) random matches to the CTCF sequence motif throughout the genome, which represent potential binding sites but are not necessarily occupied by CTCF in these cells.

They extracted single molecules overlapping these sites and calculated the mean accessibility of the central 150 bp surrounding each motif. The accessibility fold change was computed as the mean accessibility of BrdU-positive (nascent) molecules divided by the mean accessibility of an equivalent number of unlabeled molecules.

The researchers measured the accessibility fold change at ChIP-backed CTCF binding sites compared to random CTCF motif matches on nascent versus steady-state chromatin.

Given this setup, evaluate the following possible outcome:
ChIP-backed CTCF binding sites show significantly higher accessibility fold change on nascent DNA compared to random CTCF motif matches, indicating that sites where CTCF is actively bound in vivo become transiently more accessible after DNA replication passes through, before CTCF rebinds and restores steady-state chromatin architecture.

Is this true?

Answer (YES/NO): NO